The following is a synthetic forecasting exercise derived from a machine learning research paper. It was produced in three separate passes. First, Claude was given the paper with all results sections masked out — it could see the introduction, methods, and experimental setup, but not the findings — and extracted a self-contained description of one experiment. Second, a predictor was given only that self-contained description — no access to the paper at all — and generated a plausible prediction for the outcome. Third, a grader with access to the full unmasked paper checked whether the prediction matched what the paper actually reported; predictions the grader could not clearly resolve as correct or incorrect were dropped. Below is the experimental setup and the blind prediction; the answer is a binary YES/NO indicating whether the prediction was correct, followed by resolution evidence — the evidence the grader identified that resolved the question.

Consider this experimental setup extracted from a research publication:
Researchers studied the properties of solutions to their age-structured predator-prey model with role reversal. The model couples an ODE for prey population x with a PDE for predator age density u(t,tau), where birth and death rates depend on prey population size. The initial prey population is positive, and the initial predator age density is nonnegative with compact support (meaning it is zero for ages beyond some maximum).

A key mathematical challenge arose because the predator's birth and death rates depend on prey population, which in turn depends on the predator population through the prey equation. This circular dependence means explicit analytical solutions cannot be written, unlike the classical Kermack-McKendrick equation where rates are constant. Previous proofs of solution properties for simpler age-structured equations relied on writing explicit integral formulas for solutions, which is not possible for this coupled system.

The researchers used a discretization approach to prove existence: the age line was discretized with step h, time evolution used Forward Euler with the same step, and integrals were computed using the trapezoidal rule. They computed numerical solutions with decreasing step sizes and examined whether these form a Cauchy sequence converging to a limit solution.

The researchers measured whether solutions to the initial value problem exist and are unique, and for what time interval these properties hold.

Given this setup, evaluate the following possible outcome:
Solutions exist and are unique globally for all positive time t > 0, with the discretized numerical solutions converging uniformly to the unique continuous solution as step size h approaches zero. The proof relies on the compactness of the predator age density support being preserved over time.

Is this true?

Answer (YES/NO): NO